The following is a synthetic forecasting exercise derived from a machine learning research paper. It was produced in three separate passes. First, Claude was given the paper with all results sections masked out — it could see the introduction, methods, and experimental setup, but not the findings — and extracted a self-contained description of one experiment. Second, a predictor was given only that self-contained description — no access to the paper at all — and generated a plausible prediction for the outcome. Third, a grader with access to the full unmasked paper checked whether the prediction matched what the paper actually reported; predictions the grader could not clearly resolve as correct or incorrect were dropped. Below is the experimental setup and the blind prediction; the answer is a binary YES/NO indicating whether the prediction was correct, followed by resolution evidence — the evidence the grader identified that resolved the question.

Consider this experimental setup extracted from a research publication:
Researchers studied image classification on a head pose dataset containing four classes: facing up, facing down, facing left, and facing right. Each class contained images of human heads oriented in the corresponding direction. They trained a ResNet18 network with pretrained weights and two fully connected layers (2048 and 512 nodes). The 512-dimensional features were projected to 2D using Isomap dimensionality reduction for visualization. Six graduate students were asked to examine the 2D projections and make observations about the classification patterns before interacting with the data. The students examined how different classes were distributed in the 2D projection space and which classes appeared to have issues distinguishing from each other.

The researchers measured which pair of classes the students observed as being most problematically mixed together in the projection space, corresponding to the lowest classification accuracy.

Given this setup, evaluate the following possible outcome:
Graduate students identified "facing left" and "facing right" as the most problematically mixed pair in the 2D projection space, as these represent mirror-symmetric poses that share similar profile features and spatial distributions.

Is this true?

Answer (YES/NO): YES